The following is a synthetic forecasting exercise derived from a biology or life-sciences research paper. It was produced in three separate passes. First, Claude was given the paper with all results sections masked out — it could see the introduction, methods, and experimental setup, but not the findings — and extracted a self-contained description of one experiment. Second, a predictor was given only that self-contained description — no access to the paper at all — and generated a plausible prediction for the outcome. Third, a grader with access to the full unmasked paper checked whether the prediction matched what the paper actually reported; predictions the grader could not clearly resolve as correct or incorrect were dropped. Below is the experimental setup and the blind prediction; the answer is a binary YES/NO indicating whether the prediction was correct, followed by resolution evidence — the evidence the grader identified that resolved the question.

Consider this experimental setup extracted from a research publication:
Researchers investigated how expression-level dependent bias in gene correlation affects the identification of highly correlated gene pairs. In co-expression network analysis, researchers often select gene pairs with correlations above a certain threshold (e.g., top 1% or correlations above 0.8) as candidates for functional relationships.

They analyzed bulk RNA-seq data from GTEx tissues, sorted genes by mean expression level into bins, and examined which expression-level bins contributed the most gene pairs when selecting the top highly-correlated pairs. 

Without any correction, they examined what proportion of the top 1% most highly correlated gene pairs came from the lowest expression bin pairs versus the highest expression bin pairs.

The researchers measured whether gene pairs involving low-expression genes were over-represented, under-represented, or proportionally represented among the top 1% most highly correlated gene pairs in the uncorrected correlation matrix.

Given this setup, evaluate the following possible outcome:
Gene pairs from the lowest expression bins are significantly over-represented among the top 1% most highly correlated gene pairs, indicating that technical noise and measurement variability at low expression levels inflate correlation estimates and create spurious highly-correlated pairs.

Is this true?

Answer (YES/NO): NO